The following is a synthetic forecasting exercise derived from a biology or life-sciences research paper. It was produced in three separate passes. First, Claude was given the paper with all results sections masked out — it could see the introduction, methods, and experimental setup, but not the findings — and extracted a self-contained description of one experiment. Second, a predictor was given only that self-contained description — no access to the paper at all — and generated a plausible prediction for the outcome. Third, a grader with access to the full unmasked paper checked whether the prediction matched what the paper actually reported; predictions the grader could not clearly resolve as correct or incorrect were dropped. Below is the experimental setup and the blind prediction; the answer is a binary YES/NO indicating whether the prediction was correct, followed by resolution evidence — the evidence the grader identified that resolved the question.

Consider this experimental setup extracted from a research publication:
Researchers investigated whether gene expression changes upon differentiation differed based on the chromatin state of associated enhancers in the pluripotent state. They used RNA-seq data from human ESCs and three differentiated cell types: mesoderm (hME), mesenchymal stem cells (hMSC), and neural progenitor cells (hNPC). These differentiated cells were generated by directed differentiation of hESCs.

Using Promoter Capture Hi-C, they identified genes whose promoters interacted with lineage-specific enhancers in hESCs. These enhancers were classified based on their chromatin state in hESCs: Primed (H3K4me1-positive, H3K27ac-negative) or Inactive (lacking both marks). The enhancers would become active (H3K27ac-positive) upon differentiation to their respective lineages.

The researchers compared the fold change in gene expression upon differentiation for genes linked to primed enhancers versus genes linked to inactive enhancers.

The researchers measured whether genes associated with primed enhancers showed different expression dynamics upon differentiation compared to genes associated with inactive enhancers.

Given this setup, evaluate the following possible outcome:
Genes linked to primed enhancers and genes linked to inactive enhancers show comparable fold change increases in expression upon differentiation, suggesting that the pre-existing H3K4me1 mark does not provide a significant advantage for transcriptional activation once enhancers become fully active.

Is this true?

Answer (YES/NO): NO